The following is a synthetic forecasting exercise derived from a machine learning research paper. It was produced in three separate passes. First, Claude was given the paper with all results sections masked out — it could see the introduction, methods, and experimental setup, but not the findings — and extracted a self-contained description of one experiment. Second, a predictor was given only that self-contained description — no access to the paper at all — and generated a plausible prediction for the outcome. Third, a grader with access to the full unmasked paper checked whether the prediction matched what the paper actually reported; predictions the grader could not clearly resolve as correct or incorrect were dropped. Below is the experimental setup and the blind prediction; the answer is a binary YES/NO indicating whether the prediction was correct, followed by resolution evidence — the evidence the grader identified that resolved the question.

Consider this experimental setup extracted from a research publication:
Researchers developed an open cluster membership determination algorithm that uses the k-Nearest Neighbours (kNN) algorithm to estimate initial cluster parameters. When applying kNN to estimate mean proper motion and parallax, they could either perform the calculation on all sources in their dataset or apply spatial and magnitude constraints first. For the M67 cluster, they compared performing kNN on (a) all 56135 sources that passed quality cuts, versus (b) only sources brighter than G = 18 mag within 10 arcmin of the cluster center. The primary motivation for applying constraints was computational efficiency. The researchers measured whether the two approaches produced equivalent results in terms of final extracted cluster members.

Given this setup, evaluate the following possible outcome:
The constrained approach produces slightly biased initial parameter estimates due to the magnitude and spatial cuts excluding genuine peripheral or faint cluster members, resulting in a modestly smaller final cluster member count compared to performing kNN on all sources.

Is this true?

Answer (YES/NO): NO